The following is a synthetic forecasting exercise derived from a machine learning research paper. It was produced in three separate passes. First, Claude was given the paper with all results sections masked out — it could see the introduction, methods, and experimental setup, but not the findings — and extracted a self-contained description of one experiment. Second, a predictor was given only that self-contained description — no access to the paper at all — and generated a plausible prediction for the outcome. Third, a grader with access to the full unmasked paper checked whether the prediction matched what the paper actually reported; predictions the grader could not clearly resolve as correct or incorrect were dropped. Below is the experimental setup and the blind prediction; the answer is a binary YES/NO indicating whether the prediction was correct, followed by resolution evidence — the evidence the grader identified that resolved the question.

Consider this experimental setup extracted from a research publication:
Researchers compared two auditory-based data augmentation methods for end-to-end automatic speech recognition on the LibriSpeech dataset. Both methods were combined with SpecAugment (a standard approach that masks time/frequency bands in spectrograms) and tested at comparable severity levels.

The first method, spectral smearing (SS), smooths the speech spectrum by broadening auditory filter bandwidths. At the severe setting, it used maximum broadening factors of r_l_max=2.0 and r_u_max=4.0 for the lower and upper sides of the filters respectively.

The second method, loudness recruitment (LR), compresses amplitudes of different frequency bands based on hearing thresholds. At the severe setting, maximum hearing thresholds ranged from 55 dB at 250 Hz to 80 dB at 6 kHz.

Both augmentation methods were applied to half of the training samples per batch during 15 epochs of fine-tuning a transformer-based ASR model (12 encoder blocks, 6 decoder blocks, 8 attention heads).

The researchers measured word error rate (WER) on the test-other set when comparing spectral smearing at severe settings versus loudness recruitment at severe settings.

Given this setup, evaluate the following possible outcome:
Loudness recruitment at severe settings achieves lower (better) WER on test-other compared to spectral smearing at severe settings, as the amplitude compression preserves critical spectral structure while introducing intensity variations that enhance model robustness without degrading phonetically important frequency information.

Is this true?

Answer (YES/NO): YES